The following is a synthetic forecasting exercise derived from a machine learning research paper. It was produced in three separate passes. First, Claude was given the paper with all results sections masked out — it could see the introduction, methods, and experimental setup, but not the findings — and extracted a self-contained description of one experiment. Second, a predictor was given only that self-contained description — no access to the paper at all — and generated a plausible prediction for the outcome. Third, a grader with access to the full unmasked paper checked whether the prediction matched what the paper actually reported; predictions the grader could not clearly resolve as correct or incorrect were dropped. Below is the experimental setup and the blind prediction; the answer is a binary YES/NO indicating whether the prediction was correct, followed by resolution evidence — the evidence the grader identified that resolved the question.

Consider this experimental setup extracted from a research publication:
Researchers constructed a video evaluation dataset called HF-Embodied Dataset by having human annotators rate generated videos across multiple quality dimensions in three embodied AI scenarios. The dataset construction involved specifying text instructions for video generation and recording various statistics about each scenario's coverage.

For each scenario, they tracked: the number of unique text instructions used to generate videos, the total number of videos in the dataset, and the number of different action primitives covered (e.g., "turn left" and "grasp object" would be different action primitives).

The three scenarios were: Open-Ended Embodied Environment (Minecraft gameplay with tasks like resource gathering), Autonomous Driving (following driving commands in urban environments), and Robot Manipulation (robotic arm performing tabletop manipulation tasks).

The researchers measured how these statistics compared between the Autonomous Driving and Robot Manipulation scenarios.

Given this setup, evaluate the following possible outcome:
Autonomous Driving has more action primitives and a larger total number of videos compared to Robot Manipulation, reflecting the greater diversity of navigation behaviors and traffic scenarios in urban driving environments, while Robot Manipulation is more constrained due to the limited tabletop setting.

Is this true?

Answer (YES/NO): NO